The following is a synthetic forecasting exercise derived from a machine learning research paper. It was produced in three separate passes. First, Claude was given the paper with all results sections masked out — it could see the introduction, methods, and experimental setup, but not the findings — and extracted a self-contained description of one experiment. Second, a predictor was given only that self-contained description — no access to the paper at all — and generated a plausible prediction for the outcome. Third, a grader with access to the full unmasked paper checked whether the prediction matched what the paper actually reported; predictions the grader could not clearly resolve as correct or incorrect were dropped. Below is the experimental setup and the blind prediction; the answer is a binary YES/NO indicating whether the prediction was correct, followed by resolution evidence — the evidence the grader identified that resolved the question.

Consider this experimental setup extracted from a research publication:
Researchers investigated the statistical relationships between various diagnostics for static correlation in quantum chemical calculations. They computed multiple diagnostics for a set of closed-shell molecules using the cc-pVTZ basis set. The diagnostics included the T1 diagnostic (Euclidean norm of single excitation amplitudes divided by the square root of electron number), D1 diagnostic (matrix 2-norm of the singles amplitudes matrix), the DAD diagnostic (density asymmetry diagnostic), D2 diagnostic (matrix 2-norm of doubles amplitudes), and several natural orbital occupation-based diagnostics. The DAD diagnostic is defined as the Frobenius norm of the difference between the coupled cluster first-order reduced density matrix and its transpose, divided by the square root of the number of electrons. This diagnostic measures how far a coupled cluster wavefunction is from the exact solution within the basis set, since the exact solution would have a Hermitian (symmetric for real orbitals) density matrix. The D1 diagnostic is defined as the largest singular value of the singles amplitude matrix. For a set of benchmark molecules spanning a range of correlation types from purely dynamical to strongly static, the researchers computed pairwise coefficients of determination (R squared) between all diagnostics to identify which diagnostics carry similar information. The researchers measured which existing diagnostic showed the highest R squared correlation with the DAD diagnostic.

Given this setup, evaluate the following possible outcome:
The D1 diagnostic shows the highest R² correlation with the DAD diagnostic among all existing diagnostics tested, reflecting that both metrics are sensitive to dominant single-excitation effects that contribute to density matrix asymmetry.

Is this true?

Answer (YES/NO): NO